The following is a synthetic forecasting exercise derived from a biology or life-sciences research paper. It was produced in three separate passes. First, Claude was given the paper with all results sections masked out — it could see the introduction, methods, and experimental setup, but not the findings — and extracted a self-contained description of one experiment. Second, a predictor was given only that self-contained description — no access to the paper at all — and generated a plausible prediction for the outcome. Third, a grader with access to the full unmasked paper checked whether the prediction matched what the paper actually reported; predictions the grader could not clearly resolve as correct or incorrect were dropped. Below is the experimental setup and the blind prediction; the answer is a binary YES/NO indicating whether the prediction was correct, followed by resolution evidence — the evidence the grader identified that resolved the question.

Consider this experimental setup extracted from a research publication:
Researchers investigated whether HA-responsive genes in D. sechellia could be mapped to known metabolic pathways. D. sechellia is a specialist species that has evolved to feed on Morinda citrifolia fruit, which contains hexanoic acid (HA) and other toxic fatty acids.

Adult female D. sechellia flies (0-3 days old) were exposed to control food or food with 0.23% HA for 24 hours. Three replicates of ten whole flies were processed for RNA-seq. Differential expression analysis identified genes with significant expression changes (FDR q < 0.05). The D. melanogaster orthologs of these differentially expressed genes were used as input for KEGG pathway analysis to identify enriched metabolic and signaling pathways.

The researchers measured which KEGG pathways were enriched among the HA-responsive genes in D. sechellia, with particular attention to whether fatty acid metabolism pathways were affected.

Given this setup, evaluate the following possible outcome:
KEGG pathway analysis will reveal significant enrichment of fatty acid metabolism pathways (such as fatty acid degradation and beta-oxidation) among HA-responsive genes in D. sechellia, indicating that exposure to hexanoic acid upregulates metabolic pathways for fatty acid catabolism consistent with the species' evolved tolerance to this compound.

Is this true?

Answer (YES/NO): NO